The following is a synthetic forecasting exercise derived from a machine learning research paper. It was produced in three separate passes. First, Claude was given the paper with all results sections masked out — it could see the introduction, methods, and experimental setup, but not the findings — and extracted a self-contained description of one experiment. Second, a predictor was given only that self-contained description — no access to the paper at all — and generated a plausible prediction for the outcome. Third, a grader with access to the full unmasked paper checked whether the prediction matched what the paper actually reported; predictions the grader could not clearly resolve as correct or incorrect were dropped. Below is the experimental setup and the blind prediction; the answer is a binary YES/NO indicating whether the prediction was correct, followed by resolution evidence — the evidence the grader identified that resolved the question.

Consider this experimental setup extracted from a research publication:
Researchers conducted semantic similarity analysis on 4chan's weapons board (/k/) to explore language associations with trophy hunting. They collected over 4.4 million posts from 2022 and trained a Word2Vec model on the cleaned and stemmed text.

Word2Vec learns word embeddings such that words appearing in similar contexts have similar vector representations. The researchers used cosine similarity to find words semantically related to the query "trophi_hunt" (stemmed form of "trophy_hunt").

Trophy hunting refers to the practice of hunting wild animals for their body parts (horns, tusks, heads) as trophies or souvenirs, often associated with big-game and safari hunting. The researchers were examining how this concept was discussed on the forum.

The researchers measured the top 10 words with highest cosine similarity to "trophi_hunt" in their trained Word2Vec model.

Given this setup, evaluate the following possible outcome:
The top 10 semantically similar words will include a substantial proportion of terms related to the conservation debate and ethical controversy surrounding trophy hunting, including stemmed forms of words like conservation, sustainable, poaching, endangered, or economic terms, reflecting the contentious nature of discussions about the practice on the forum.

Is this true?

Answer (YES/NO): NO